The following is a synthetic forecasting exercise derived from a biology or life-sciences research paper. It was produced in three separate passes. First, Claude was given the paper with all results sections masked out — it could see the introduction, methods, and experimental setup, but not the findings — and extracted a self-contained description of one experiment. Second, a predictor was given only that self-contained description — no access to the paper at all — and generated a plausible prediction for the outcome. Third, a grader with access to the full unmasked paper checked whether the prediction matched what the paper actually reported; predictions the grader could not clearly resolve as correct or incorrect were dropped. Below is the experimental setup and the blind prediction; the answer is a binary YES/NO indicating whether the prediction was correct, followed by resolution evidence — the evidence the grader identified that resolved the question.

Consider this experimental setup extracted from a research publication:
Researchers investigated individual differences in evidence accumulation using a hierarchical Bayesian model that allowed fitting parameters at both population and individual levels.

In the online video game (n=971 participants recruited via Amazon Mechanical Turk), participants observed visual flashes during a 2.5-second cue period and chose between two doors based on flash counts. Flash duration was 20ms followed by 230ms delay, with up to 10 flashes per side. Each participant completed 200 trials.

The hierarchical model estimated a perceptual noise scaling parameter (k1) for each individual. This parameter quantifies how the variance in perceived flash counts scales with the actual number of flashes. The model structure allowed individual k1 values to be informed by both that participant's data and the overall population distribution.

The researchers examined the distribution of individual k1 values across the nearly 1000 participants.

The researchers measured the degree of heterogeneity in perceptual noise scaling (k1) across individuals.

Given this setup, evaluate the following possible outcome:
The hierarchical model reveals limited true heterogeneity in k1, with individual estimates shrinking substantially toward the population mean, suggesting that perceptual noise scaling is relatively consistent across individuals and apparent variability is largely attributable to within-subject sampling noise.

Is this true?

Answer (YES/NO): NO